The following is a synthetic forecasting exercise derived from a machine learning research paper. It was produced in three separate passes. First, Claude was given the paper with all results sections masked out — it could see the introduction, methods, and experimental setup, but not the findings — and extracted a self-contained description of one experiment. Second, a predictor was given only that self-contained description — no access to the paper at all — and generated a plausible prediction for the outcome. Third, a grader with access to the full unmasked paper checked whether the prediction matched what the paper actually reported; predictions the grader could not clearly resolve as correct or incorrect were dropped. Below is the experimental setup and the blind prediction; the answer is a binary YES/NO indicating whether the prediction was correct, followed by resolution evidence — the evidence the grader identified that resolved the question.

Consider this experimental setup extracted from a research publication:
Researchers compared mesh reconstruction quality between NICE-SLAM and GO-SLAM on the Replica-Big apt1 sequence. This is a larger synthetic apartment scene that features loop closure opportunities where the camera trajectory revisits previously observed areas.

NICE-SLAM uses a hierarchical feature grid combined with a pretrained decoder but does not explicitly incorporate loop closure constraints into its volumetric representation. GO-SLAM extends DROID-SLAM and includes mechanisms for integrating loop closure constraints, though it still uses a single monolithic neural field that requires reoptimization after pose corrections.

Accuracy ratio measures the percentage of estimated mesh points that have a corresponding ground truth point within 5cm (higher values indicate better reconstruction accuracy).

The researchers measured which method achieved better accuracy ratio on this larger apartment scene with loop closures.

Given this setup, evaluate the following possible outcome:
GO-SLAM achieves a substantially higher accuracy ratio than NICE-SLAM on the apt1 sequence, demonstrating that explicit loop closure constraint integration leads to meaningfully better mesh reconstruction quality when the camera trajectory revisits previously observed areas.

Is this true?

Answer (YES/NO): YES